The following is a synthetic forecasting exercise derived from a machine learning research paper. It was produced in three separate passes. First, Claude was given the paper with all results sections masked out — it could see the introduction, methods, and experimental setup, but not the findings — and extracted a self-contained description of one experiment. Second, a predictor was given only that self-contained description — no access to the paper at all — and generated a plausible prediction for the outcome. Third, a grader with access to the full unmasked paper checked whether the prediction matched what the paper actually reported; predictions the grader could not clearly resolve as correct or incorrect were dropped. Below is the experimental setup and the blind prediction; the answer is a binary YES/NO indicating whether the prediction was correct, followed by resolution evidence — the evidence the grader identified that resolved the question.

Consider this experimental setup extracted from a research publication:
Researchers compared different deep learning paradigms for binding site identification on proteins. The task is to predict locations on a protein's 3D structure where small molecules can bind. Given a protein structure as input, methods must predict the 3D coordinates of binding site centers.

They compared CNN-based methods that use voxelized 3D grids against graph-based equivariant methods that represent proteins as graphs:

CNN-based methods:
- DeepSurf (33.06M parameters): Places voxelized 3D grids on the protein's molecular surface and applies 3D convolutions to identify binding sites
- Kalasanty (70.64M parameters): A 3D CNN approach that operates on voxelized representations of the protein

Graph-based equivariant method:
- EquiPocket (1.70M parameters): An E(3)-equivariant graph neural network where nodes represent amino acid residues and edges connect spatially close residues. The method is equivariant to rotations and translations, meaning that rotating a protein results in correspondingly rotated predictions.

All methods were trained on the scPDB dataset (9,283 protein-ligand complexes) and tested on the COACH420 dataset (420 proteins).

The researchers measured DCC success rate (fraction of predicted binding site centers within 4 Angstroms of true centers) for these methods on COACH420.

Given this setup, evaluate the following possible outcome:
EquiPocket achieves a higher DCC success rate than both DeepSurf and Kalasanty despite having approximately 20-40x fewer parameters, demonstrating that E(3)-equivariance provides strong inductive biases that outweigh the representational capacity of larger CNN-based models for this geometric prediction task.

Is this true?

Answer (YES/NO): YES